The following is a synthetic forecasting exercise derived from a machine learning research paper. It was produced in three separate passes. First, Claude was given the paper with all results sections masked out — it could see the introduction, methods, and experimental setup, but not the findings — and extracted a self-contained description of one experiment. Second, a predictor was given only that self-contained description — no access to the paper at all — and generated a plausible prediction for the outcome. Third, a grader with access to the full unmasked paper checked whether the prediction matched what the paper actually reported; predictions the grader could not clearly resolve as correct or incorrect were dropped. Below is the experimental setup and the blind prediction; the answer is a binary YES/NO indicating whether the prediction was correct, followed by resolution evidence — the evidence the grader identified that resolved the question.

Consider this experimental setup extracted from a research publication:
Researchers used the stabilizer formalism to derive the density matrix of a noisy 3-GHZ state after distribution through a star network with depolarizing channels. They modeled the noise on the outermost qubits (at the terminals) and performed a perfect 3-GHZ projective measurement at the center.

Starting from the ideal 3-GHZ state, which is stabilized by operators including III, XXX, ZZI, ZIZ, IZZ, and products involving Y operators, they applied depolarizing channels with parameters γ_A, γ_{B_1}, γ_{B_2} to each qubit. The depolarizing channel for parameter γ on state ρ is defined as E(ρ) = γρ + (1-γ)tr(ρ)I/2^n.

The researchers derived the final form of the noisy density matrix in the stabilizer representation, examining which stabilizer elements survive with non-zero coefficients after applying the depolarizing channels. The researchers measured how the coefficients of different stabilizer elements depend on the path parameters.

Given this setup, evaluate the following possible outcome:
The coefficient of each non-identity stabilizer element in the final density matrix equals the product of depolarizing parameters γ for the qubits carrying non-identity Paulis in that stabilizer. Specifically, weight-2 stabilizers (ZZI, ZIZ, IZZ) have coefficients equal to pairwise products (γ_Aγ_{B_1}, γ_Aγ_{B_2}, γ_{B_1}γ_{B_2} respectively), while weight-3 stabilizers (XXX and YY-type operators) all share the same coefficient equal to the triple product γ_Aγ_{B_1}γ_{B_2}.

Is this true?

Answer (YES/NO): YES